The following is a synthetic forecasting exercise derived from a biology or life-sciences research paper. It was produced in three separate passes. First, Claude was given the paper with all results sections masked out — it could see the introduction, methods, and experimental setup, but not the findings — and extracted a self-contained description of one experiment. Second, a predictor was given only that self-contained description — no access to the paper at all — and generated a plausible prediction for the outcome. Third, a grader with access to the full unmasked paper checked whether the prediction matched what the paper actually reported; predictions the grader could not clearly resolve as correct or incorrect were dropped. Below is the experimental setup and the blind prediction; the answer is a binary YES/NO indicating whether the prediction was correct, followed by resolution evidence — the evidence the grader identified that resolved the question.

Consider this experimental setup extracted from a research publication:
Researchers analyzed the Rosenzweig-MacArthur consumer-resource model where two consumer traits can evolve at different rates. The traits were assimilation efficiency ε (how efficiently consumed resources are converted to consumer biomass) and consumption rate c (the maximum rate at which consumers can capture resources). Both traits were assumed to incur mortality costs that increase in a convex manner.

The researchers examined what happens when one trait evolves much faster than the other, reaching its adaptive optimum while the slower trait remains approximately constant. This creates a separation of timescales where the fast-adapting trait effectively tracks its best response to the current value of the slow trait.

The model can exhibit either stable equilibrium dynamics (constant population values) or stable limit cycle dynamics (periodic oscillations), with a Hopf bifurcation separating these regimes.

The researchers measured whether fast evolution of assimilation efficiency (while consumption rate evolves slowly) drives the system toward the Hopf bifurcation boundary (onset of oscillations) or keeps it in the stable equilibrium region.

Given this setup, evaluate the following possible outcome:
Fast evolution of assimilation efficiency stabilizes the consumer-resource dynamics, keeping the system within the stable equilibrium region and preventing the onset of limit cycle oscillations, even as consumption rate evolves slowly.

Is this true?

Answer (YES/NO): NO